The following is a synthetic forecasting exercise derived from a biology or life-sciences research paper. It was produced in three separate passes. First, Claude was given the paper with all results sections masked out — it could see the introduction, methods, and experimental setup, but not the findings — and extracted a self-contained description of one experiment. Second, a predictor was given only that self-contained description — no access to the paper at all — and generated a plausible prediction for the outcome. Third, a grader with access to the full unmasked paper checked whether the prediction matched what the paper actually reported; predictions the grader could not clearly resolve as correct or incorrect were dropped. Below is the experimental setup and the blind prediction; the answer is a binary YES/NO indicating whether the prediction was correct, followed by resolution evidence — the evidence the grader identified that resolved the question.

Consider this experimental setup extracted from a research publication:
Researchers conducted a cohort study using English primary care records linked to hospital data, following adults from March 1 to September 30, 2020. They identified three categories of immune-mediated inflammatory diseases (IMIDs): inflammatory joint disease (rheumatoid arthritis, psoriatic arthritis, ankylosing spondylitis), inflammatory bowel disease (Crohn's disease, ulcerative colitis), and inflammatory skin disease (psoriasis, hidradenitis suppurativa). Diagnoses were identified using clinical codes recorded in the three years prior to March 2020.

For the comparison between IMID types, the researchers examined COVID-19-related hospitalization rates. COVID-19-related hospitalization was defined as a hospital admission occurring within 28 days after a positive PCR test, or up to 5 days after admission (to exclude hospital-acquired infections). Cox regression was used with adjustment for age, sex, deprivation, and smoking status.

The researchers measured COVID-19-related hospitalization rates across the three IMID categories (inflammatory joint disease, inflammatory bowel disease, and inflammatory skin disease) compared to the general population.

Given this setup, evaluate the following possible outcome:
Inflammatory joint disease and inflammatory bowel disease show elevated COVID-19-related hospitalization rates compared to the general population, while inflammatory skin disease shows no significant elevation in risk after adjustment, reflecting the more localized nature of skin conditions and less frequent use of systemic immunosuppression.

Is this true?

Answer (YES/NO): NO